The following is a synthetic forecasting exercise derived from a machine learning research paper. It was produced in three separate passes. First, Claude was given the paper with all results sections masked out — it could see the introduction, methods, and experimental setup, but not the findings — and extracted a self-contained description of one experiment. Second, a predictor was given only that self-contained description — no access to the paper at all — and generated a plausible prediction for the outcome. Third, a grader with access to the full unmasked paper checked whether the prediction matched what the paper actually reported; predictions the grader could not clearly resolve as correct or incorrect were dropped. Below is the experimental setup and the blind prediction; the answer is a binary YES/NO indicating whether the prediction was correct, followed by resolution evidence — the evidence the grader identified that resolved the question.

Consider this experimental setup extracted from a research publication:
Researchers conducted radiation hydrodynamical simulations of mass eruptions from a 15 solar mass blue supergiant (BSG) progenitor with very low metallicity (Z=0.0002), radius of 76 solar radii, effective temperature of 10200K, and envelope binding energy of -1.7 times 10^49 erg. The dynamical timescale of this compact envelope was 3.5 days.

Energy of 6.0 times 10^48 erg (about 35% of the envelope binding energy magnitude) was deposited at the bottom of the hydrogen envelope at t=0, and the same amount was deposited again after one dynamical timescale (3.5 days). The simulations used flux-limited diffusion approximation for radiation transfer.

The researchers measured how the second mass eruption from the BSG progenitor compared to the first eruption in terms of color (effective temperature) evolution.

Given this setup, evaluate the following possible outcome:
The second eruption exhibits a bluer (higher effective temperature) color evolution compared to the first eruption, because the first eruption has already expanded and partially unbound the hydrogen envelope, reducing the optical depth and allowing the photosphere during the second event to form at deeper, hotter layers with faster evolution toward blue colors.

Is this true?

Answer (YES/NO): NO